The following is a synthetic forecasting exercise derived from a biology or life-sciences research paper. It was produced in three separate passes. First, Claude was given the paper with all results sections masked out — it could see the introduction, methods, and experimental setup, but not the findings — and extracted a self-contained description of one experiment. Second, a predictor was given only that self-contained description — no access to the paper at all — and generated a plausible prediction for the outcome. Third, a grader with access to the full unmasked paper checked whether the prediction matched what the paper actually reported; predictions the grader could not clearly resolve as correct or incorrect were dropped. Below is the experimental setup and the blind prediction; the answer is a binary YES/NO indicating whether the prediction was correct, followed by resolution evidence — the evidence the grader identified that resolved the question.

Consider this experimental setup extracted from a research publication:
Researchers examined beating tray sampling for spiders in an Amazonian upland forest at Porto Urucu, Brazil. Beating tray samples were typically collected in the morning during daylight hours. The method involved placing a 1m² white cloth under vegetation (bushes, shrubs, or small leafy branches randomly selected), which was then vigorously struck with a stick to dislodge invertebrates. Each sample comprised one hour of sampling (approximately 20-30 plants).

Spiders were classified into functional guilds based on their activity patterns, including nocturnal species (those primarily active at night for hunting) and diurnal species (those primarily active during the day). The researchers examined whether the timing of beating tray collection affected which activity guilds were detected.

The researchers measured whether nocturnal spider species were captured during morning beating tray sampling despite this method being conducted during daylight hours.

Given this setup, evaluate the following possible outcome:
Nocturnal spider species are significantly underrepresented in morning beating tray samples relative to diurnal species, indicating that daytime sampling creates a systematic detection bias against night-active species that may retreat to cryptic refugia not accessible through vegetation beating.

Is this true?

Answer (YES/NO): NO